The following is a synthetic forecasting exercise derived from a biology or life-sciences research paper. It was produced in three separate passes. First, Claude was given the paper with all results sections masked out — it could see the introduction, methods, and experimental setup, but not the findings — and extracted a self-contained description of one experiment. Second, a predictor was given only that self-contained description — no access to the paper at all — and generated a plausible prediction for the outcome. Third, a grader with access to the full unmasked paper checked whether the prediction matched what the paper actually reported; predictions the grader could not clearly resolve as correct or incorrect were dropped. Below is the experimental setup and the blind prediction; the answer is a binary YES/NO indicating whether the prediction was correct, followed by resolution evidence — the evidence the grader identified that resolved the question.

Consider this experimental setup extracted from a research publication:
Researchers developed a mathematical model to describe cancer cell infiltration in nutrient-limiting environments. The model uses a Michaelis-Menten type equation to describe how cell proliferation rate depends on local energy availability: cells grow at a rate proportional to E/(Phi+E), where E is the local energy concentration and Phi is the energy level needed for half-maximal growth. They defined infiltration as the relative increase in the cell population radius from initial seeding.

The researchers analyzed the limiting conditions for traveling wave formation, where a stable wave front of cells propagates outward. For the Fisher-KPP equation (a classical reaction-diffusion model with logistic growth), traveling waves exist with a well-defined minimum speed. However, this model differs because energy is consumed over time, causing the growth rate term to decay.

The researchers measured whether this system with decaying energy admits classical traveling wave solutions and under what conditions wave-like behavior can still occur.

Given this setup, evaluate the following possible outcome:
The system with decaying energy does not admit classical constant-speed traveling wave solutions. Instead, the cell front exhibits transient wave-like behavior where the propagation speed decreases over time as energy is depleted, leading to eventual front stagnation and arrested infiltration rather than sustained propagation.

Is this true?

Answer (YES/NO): YES